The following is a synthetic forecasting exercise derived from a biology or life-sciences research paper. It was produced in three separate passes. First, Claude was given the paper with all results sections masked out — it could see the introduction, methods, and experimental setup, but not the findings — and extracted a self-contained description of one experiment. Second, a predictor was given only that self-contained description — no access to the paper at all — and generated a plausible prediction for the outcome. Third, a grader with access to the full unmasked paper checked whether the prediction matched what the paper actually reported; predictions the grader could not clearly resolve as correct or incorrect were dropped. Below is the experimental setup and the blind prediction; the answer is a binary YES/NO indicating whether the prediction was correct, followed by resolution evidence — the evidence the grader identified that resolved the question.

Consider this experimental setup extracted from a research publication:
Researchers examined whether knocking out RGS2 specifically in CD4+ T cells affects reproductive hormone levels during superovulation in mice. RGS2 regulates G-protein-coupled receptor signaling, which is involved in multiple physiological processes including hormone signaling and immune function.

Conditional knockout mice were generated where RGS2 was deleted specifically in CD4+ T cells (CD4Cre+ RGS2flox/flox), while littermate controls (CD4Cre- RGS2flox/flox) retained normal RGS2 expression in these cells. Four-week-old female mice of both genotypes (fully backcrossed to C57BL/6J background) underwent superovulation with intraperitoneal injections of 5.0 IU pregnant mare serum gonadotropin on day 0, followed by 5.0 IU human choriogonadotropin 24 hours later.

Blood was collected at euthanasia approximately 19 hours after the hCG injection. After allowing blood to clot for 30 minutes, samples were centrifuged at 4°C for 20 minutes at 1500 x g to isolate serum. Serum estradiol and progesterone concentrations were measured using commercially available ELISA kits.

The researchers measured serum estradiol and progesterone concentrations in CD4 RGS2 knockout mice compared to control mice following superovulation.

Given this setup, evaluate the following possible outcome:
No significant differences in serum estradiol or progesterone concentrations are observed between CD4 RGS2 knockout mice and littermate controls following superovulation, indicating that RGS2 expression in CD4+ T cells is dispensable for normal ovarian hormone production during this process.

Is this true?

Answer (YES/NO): NO